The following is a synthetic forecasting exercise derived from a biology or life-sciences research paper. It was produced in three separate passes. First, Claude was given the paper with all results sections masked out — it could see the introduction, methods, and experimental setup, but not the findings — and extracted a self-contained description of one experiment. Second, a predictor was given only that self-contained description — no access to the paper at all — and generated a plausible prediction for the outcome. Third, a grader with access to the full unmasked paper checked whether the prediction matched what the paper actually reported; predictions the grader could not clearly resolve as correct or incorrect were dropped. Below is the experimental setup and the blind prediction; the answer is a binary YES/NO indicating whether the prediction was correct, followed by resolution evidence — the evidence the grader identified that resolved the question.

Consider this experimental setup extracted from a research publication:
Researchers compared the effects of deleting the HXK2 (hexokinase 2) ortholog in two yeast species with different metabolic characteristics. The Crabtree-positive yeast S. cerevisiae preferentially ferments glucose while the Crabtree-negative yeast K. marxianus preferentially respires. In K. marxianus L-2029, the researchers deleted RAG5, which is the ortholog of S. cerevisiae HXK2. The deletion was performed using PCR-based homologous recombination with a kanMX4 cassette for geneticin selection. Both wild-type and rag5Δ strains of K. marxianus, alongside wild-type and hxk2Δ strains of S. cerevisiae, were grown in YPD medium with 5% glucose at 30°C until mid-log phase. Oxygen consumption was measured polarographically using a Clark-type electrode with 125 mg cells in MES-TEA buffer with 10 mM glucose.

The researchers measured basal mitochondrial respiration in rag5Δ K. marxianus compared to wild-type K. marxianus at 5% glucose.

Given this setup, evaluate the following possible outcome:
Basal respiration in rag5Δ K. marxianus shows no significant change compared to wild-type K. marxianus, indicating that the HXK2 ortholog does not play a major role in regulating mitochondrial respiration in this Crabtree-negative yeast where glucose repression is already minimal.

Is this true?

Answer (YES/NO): NO